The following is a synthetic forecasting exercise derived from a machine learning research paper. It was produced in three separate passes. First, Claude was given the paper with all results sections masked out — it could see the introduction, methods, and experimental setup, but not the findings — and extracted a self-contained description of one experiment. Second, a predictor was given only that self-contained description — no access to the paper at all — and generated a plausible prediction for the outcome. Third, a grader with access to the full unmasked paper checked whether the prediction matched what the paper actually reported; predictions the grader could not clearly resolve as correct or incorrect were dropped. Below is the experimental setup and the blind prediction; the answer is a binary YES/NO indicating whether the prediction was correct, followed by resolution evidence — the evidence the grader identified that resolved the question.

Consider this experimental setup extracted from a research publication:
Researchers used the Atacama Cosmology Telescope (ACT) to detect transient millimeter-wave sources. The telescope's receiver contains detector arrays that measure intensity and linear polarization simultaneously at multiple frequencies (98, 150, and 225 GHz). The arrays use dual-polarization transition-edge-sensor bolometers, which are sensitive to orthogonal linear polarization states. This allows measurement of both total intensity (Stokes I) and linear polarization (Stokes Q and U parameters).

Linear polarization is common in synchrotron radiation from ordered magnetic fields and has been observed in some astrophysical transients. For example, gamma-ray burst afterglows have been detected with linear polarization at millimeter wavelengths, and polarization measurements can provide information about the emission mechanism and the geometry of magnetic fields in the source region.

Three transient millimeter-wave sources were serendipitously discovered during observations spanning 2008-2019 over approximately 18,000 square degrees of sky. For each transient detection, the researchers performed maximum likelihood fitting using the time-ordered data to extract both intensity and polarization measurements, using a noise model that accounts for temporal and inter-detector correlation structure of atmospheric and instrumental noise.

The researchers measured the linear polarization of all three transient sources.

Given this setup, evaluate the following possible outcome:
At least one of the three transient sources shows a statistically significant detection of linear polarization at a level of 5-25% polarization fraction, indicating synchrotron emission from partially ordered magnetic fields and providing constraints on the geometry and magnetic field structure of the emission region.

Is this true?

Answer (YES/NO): NO